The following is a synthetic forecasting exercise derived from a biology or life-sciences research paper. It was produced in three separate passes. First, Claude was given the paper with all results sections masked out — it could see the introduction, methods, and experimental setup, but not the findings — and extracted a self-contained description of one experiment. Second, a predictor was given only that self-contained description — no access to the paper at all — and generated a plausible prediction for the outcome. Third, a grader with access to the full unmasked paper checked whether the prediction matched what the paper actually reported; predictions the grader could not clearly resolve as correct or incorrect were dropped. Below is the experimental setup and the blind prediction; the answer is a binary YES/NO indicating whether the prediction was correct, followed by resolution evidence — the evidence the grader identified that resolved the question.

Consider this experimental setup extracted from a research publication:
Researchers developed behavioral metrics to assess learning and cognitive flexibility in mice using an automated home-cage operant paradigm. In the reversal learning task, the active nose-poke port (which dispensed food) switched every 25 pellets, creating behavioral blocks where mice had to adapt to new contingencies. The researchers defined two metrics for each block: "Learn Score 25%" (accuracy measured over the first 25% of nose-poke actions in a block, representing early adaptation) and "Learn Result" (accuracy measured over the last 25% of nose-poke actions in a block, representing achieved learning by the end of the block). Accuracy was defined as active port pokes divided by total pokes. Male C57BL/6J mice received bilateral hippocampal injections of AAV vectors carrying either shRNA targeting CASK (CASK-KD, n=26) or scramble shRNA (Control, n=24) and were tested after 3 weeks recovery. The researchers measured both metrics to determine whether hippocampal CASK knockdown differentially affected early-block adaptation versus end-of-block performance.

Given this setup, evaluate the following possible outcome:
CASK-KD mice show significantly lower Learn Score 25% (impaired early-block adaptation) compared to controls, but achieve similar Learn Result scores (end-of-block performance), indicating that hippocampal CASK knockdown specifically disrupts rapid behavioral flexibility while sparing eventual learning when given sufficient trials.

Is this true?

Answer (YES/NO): NO